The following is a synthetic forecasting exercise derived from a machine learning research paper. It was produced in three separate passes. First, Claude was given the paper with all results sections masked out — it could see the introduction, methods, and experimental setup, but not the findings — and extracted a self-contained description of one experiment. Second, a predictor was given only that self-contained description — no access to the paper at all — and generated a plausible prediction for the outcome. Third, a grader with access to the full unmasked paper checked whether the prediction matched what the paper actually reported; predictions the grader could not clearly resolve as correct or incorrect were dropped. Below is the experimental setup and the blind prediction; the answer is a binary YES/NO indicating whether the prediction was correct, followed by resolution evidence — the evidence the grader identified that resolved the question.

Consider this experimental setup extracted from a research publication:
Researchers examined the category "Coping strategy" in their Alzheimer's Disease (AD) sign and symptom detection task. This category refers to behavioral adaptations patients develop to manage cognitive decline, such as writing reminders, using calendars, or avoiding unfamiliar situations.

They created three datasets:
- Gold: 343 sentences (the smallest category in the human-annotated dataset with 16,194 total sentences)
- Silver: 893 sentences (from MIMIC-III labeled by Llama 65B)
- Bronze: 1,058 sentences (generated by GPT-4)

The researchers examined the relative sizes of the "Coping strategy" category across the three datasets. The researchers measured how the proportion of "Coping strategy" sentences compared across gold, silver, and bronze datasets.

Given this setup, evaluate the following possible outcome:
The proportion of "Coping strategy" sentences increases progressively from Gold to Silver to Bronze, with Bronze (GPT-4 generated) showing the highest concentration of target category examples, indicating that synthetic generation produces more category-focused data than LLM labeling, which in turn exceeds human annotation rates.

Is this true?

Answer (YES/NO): YES